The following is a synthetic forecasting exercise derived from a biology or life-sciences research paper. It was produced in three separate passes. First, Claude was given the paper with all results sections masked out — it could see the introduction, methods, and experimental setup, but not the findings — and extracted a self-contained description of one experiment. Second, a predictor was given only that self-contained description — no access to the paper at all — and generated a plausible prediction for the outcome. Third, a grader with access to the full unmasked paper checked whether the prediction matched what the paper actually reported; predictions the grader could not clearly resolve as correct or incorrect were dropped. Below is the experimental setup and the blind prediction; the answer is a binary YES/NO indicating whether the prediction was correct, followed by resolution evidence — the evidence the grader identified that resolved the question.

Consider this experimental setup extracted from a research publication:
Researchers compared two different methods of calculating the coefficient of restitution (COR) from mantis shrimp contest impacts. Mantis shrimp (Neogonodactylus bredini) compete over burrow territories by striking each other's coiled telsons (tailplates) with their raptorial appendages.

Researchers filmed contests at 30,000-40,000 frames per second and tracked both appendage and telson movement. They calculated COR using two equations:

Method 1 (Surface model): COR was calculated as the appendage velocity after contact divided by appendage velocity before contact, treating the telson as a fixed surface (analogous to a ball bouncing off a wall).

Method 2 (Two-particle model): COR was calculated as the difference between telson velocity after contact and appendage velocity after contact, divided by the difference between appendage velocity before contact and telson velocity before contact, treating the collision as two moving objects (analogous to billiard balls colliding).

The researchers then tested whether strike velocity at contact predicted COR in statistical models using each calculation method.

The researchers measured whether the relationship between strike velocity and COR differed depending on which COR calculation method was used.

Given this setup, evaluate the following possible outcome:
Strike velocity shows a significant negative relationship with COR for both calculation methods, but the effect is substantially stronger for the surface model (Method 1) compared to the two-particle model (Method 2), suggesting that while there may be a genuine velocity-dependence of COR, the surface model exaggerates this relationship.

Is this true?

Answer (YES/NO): NO